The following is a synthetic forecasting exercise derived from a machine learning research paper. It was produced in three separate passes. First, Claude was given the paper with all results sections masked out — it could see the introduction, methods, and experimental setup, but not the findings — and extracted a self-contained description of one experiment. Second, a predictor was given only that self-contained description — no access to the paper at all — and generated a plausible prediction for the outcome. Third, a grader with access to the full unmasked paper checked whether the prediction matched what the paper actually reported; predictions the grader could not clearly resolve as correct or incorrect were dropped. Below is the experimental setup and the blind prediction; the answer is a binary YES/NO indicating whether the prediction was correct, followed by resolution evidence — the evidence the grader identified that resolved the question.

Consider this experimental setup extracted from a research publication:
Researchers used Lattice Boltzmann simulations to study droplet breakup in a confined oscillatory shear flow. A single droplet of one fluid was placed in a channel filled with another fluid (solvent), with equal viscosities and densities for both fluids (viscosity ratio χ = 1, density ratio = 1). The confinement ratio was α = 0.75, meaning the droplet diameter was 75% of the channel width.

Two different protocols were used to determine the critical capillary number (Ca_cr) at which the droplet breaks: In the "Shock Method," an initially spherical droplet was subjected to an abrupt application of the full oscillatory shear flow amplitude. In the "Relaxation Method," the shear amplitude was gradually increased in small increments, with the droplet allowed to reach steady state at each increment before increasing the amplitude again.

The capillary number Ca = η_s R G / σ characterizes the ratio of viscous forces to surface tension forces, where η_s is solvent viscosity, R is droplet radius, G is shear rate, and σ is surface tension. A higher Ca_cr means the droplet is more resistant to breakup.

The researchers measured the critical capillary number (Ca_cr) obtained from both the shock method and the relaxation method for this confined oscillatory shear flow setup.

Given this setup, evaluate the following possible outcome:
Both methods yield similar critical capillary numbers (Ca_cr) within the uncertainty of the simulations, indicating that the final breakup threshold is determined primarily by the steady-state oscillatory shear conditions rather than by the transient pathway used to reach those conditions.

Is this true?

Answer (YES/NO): NO